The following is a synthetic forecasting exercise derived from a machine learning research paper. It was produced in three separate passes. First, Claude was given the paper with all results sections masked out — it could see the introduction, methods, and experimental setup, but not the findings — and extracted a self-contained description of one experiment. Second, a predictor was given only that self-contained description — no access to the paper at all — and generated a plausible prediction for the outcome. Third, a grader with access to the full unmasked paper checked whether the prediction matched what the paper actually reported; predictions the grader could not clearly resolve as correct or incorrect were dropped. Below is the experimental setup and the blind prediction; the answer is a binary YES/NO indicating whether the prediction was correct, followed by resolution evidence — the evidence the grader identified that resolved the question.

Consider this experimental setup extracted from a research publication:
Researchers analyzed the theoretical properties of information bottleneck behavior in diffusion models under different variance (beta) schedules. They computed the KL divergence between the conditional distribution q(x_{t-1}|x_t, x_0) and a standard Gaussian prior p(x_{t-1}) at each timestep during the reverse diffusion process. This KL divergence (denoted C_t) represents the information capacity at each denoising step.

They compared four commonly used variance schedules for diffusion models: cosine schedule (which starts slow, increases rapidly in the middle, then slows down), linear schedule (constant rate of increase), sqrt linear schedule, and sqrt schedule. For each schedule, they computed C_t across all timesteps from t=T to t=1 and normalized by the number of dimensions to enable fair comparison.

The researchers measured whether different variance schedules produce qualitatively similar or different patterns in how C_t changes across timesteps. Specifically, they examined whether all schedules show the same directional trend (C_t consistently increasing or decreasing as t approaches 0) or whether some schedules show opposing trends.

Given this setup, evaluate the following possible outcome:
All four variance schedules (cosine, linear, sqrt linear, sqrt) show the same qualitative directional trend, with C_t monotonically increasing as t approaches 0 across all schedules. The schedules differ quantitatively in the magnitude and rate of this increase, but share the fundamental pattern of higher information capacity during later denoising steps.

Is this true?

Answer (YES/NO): YES